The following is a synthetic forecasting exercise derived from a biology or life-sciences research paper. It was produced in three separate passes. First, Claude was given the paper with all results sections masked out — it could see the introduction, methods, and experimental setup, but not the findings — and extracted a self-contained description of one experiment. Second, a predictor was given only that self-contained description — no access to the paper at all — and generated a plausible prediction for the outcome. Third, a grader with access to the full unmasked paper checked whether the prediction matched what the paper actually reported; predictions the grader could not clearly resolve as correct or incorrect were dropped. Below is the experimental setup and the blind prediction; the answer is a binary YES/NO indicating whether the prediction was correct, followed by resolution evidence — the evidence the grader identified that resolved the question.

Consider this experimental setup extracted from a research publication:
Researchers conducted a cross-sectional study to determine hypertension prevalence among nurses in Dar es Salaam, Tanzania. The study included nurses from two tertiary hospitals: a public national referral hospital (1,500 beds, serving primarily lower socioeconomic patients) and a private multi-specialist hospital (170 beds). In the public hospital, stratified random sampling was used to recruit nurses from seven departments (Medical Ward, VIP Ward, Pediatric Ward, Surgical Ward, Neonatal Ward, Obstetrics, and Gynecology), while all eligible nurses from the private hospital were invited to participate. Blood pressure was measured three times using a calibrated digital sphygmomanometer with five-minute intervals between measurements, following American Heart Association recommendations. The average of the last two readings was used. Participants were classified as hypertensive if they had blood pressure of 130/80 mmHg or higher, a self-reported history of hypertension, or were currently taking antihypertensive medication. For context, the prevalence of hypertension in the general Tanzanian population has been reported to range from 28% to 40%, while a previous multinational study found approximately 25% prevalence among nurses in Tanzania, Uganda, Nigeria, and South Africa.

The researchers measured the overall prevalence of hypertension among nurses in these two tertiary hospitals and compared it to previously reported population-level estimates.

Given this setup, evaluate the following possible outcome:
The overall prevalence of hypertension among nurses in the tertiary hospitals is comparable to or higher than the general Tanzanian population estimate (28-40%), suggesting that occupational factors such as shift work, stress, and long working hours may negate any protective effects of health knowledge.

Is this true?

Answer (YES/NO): YES